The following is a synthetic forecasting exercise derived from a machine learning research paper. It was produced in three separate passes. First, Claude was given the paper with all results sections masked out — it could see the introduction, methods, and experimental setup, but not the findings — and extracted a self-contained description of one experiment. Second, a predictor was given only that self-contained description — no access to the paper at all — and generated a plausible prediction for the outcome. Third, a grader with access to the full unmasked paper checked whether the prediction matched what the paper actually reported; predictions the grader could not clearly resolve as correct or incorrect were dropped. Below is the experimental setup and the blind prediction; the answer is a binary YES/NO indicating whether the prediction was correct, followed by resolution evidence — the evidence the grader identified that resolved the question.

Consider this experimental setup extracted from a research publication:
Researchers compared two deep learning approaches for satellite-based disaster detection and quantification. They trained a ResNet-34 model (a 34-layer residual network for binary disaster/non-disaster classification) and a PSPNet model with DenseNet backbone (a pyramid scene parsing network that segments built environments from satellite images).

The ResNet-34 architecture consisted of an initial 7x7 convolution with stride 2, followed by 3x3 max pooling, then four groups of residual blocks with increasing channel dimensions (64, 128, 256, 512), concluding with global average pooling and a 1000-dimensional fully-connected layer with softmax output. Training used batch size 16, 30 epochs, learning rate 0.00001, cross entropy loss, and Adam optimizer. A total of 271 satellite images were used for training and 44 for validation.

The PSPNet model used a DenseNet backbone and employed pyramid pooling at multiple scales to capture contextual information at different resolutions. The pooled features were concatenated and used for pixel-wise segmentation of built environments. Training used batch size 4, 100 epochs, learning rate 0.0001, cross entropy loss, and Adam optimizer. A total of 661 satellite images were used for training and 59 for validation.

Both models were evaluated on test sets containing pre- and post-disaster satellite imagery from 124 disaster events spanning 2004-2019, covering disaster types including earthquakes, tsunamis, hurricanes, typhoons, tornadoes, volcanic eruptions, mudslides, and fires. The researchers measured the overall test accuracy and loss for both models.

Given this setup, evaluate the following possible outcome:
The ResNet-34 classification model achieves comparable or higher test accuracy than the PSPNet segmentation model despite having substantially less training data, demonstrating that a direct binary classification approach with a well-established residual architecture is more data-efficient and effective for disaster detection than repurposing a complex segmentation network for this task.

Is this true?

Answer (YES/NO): YES